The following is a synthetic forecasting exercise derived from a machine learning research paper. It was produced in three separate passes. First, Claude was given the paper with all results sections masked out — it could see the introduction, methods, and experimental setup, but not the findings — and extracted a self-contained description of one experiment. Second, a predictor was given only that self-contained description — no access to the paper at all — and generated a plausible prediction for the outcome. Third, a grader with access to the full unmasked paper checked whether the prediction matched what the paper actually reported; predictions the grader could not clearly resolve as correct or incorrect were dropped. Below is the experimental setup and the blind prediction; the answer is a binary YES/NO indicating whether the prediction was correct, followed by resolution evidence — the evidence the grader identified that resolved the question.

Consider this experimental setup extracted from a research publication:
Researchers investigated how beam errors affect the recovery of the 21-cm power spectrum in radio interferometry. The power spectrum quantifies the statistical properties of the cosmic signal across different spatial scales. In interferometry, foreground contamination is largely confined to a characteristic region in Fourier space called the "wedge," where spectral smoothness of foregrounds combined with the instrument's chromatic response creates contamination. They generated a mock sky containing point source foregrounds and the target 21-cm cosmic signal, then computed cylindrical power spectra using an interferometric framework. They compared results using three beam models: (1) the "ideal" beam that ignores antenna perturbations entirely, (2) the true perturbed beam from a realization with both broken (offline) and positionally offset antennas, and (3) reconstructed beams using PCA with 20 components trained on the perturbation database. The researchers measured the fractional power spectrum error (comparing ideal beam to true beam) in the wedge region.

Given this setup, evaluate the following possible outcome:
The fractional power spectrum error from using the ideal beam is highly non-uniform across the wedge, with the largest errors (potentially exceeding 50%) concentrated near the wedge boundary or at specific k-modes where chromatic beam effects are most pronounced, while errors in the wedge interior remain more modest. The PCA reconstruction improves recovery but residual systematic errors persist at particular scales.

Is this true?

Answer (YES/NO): NO